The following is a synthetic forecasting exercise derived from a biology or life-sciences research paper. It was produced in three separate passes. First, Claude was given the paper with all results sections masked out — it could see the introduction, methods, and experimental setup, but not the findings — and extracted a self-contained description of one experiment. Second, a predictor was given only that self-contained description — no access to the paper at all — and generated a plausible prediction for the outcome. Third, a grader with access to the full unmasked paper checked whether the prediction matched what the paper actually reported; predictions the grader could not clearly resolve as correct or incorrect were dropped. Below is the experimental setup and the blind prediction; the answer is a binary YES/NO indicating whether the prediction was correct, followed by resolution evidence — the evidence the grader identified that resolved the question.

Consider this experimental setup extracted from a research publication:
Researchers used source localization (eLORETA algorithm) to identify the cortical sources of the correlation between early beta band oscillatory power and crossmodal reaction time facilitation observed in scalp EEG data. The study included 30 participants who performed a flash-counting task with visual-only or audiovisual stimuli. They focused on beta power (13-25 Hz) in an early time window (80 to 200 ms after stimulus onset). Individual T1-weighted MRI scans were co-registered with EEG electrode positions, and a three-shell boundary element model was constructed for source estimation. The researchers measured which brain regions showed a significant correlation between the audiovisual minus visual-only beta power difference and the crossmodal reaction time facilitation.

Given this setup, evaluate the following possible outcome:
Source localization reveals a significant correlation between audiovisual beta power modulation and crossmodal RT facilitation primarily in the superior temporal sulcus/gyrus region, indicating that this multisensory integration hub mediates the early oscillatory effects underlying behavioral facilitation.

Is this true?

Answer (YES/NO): NO